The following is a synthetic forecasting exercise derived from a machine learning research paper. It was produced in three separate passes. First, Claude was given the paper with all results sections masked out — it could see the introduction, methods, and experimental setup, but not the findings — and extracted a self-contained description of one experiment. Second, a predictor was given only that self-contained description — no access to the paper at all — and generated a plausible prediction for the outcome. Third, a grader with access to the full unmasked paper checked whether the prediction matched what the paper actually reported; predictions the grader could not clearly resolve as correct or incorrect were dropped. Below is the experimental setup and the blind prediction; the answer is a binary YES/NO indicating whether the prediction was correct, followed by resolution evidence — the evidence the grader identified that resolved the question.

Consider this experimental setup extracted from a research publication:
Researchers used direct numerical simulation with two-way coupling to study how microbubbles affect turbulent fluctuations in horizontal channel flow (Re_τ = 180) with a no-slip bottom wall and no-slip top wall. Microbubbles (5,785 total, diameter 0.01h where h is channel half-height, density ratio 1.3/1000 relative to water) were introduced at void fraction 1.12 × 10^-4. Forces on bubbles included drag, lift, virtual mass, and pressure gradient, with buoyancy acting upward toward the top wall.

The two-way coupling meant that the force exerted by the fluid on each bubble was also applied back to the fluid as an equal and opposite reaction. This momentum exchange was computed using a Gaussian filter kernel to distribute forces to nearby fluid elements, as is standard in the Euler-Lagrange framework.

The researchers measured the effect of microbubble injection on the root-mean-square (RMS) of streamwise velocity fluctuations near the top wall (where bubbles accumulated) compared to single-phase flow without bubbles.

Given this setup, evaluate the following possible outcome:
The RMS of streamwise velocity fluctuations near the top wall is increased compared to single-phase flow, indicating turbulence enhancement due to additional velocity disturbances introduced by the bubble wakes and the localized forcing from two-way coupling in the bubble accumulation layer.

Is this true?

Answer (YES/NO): NO